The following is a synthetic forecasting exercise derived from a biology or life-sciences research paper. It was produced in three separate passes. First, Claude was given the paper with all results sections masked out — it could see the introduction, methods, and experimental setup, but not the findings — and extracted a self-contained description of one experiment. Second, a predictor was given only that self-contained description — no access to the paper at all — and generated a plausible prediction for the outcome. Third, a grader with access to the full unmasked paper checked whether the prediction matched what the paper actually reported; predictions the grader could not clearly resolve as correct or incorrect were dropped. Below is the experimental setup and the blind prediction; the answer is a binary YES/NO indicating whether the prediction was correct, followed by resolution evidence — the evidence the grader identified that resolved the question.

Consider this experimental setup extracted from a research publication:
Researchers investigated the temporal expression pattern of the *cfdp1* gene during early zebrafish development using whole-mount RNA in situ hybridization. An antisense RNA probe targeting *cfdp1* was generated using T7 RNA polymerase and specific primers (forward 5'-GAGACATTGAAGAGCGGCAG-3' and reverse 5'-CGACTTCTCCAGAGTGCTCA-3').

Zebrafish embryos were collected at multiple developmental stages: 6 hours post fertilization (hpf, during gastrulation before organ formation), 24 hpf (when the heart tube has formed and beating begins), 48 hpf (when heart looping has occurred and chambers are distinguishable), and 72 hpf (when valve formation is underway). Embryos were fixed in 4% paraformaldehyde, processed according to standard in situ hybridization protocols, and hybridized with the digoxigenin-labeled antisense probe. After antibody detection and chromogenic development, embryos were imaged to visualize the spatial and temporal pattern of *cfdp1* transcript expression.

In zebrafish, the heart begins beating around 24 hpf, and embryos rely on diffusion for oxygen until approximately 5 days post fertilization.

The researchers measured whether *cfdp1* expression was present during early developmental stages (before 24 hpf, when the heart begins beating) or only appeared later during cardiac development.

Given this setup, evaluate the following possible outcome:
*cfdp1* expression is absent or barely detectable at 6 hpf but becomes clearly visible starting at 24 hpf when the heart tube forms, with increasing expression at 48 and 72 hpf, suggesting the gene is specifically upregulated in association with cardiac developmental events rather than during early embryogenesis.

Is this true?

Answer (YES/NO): NO